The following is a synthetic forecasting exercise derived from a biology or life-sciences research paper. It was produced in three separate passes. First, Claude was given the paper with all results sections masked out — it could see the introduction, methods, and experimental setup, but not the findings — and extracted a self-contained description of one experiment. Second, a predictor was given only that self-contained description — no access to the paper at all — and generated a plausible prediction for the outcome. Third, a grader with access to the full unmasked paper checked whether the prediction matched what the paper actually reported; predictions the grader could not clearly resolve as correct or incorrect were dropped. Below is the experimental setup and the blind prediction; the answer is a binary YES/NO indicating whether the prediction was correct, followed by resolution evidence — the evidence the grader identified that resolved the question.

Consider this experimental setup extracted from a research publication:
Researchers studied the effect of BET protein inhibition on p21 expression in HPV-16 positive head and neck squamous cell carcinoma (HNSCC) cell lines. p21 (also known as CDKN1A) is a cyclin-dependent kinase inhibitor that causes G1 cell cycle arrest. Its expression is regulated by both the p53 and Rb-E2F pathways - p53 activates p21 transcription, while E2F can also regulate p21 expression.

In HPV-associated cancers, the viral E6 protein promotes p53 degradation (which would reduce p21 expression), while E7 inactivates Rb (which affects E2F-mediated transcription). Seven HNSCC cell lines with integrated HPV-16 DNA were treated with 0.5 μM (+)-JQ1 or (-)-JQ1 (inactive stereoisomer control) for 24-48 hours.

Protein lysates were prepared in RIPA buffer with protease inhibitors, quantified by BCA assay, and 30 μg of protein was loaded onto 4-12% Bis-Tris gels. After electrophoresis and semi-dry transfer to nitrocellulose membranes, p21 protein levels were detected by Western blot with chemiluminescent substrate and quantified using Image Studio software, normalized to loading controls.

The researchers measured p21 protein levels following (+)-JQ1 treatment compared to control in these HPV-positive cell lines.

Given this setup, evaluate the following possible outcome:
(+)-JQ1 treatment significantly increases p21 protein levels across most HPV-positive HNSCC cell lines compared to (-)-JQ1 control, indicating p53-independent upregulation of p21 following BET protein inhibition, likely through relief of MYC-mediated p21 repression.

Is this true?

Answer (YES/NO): NO